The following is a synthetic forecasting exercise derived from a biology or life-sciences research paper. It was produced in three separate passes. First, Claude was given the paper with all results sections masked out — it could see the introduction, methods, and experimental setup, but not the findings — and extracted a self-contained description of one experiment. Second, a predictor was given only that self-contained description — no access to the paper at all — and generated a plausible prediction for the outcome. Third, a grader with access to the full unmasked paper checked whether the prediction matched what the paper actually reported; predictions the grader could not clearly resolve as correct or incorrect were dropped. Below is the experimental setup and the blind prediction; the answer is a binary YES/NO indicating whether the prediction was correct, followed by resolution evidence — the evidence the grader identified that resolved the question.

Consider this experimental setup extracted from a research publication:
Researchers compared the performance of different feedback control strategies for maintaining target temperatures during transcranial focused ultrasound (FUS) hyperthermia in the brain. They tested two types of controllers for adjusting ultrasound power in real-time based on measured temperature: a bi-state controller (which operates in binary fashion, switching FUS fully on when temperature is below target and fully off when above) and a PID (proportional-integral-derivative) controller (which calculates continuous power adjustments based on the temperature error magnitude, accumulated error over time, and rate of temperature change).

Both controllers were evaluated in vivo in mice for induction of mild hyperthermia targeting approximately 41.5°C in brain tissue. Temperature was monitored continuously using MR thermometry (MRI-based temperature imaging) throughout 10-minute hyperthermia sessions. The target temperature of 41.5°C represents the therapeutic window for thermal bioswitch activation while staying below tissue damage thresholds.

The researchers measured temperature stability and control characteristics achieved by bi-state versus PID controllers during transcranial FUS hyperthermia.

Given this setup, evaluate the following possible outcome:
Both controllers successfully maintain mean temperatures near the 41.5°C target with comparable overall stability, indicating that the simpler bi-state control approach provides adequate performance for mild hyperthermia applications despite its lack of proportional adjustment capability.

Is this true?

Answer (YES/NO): NO